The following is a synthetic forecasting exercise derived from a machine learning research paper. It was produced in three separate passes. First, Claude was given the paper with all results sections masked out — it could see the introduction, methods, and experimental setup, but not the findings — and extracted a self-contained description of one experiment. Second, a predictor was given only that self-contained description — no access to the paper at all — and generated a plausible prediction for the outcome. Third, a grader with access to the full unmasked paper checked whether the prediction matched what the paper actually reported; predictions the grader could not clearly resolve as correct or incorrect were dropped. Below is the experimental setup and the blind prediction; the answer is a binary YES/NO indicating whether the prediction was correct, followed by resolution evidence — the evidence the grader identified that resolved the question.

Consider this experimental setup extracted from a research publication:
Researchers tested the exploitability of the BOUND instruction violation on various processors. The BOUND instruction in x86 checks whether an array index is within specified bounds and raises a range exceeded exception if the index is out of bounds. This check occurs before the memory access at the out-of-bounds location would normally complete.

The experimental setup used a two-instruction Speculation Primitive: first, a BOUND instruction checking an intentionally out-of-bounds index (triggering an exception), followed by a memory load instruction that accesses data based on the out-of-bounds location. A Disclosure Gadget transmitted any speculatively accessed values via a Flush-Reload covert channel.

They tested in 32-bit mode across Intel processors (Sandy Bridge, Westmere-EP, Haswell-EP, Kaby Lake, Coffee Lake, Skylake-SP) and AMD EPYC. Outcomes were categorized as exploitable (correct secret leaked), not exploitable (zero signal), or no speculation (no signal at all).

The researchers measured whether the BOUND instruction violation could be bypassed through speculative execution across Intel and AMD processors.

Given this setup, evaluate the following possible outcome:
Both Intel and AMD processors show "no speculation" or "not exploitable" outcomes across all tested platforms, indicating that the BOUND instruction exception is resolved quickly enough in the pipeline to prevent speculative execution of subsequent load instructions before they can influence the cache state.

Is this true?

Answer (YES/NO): NO